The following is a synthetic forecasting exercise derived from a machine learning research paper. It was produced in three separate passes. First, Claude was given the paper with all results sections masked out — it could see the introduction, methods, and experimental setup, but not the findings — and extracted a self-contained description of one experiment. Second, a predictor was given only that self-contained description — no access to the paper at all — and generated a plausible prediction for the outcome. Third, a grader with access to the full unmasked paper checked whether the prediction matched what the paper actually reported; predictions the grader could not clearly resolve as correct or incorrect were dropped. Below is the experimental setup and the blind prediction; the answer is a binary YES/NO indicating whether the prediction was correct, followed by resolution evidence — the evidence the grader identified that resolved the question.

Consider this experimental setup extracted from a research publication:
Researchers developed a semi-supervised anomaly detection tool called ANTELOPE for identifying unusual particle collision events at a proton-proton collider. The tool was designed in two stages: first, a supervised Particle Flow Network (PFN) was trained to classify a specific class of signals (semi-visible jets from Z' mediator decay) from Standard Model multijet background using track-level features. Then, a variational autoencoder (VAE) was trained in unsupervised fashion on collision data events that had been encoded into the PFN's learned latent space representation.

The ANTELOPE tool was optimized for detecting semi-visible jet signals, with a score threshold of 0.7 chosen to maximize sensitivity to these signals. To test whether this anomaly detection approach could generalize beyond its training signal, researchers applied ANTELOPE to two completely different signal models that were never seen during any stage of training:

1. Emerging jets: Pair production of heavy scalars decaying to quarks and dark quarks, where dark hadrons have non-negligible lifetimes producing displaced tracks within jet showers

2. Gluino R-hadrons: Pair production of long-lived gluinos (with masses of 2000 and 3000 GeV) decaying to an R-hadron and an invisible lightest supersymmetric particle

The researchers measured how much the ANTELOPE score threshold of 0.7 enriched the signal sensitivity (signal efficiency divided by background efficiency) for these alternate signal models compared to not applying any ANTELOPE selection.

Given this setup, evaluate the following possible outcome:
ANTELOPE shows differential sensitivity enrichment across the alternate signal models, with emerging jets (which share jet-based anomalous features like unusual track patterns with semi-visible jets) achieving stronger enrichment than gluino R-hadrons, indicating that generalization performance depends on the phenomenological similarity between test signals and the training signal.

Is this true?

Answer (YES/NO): NO